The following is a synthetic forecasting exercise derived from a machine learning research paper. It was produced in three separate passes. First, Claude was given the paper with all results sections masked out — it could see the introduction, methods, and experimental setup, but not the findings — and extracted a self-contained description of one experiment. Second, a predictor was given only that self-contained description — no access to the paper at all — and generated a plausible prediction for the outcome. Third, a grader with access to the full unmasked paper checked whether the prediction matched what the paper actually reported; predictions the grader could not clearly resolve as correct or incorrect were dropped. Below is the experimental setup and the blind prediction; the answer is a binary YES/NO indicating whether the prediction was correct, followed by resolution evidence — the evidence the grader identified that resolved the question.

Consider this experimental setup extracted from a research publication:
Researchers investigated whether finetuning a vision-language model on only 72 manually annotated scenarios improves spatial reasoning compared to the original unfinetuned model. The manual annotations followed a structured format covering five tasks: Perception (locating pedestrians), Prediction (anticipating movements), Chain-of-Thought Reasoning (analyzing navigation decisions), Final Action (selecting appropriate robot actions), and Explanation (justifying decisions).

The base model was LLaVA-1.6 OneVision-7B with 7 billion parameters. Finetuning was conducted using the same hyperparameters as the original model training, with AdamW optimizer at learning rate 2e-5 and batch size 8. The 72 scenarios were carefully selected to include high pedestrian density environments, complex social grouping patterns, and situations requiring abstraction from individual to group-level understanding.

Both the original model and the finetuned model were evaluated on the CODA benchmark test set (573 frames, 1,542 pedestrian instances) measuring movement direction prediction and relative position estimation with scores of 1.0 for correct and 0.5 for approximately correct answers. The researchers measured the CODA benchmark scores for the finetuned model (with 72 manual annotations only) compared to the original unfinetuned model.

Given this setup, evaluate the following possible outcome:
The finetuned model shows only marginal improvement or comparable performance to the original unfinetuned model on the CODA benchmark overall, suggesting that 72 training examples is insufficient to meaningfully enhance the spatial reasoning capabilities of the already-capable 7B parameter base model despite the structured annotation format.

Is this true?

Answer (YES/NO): YES